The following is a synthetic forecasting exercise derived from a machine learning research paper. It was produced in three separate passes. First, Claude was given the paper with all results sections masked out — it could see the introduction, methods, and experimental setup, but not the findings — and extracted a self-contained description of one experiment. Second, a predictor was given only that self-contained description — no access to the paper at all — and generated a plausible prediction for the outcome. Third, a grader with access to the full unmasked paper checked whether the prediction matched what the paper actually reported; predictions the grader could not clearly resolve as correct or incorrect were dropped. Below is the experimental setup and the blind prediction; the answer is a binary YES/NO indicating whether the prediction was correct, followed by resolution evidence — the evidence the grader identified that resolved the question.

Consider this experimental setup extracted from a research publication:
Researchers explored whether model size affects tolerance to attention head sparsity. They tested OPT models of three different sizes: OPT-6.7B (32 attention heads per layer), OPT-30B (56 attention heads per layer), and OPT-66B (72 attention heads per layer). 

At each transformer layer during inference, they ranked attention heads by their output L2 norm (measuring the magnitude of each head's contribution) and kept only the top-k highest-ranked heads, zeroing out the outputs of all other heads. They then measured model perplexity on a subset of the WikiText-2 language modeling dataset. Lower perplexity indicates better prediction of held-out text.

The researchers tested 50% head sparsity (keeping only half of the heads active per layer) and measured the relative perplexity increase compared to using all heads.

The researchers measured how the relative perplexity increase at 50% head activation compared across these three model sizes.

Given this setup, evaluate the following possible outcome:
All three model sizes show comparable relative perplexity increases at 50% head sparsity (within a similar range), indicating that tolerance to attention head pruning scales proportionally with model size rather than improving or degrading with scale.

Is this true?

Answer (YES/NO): NO